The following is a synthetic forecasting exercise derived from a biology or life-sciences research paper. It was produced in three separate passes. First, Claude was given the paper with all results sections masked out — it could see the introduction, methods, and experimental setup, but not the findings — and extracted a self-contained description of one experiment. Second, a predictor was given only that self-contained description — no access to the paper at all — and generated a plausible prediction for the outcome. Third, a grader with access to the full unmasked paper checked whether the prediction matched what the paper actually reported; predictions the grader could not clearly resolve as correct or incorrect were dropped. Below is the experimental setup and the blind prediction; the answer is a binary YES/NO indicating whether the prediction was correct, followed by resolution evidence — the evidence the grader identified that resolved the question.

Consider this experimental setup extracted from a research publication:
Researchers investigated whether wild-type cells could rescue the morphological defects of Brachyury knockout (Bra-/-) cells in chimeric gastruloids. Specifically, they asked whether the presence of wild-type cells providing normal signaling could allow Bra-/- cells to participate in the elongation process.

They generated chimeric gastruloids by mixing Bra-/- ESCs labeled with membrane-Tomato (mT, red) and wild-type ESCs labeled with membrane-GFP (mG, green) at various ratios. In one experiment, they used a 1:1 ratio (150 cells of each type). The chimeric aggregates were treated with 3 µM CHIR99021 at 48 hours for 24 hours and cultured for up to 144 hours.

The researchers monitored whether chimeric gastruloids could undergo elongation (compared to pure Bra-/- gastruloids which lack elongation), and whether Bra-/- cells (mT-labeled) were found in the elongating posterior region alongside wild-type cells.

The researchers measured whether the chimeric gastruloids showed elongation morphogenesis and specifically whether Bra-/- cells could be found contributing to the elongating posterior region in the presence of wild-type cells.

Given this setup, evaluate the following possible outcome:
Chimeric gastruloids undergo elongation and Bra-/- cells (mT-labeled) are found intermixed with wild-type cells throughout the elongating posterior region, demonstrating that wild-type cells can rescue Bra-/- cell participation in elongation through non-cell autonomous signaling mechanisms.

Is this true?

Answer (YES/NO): NO